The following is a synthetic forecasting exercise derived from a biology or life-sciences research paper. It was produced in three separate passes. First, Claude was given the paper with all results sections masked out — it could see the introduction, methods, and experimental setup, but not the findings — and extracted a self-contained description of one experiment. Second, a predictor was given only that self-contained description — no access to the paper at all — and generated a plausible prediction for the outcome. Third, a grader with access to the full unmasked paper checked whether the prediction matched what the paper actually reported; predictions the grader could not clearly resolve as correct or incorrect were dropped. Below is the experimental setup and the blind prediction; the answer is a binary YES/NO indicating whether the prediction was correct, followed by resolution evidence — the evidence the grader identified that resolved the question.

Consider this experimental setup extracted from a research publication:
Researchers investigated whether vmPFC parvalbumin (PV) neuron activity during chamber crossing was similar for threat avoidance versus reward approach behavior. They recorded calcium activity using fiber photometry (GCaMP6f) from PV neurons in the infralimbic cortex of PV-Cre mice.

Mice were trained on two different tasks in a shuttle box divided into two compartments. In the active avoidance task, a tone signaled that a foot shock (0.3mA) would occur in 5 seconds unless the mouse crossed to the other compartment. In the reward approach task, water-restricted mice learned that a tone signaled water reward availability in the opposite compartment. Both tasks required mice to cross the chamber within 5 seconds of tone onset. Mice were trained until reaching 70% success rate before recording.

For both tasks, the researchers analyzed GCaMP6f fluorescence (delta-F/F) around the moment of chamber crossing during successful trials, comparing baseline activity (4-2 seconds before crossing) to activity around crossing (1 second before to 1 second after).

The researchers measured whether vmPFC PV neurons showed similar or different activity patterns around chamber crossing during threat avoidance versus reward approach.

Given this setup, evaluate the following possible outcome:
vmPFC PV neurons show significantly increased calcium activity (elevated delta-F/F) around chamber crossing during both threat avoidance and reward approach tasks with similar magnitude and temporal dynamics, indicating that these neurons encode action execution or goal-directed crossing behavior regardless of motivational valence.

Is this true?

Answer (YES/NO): NO